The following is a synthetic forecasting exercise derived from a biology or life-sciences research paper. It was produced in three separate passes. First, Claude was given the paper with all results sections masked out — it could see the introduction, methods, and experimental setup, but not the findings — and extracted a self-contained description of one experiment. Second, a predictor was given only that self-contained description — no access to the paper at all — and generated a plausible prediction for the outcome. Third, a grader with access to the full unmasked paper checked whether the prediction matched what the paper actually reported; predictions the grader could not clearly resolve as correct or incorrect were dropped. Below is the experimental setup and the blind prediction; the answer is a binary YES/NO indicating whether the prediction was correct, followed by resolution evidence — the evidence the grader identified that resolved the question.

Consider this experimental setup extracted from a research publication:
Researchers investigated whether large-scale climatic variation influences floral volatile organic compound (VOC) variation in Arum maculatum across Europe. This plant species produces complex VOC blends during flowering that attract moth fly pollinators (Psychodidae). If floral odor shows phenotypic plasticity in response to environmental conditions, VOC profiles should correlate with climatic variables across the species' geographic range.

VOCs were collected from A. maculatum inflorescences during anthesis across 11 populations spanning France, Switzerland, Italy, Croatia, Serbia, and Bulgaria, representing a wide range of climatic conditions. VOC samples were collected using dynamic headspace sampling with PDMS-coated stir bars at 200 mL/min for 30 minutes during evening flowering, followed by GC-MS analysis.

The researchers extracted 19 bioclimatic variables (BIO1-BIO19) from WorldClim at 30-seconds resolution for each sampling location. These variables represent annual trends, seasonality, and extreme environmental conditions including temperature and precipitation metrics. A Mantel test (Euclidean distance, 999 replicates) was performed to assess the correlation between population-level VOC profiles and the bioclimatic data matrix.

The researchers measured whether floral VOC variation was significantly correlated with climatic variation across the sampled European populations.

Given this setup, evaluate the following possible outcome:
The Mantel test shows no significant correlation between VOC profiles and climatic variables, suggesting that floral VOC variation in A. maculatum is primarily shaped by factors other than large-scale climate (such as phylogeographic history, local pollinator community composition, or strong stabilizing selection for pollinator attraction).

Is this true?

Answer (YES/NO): YES